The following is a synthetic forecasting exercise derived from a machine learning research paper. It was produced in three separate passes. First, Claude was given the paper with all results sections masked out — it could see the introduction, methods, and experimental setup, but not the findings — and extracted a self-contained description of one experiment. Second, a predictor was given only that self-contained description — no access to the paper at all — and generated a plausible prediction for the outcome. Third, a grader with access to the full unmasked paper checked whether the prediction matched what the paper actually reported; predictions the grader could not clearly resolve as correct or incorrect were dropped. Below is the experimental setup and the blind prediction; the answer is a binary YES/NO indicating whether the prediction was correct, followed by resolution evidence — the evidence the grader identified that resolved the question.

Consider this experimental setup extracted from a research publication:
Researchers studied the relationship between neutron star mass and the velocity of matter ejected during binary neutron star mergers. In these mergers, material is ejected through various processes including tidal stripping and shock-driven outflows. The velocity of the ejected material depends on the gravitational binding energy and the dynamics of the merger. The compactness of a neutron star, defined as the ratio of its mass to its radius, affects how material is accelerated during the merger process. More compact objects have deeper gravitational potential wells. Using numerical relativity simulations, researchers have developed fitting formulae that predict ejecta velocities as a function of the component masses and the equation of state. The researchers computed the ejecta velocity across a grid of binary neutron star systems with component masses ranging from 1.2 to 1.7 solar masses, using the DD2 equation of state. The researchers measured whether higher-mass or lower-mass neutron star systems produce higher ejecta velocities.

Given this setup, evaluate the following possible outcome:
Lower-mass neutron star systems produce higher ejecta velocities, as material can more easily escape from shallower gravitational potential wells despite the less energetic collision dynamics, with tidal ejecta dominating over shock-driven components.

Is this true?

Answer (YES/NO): NO